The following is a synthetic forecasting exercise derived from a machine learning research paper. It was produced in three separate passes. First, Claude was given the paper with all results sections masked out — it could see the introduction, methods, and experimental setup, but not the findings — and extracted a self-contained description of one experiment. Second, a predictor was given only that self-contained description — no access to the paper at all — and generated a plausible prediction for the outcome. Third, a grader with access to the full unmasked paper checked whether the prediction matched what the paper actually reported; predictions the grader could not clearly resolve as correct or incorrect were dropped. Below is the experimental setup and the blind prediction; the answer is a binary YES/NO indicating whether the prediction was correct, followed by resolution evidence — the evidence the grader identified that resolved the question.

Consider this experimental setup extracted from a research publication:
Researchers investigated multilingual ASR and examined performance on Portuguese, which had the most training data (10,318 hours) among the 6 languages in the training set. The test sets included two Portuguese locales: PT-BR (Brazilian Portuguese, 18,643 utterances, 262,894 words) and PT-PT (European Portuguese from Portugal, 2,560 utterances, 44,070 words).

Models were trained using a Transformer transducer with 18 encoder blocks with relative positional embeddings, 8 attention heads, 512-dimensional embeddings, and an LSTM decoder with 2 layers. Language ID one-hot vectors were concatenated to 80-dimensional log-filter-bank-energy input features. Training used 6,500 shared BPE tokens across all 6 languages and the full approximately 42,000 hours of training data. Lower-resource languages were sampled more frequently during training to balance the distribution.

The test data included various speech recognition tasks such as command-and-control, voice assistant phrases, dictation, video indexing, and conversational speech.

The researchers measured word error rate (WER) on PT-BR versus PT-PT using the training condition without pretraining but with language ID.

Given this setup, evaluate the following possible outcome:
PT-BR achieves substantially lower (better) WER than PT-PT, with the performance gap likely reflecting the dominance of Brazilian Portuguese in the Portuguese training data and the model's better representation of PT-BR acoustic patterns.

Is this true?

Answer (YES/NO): NO